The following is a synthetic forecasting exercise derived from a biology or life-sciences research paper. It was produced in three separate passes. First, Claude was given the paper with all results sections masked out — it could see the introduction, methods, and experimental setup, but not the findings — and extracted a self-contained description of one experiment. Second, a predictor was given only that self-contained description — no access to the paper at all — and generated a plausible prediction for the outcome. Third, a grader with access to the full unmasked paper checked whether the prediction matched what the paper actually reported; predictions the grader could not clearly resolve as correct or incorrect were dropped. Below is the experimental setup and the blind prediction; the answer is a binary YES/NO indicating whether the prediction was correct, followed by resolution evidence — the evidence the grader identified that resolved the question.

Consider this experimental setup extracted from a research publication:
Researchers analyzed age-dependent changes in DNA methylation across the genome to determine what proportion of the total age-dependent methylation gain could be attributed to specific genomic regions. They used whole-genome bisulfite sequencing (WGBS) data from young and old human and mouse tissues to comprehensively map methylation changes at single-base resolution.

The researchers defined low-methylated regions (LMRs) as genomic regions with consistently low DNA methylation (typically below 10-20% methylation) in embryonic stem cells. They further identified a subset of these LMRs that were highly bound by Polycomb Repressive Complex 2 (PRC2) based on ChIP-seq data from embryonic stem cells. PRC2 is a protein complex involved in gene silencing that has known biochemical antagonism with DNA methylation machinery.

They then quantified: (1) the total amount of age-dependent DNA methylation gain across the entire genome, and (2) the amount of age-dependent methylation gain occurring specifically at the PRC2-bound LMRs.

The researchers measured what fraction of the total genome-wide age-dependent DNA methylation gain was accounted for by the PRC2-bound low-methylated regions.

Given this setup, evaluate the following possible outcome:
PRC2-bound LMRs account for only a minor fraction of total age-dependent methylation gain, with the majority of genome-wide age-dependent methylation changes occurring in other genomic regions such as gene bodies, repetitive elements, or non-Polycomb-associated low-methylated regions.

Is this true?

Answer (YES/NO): NO